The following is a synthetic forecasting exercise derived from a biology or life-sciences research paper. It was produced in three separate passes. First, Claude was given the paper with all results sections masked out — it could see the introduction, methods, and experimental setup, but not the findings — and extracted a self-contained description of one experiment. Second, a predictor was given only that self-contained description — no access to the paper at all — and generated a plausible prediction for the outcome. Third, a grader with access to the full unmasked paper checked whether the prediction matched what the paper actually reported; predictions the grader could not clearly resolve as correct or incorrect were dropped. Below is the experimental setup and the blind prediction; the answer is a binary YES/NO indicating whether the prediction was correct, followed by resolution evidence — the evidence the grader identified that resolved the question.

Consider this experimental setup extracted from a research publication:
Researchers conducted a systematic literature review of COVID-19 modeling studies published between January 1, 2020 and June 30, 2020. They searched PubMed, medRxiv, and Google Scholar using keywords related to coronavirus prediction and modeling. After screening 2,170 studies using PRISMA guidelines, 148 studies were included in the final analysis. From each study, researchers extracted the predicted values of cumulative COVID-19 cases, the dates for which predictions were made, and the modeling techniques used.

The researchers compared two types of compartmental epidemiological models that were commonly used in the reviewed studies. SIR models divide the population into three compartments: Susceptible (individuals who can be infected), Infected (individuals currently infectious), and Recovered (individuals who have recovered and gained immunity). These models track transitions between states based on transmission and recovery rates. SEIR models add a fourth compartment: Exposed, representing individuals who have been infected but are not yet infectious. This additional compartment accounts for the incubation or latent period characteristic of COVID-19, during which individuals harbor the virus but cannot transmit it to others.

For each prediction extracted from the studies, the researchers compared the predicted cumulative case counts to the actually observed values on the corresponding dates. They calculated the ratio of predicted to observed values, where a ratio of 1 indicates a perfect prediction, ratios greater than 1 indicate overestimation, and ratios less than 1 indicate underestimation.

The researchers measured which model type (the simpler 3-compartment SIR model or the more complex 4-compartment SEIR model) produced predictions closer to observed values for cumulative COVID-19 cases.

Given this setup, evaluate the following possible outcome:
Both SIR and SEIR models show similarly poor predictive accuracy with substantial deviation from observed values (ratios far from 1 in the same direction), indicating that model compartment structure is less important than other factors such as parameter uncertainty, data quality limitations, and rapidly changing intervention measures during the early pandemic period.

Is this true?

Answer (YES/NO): NO